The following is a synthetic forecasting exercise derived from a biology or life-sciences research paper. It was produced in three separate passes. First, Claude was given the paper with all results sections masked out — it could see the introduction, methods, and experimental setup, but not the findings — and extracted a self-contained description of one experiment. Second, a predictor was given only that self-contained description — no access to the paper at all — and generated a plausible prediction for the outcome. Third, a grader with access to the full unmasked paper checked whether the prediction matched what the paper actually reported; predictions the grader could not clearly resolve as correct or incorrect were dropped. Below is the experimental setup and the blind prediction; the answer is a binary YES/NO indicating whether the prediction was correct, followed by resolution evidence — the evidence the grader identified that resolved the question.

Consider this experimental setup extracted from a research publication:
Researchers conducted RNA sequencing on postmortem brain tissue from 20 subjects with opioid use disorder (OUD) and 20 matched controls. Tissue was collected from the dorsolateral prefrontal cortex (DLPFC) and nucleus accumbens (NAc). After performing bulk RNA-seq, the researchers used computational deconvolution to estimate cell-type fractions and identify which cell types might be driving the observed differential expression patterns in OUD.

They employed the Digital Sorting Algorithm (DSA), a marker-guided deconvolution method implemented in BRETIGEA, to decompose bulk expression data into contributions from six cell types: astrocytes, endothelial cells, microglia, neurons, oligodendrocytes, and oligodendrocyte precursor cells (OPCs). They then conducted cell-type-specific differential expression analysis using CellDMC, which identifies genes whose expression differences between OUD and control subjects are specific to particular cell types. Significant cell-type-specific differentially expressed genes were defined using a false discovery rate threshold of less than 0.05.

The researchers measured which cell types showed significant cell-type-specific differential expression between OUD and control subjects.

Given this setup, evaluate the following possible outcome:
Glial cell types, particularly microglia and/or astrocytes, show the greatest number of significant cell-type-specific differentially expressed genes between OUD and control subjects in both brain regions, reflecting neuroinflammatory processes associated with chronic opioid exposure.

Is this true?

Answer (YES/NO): NO